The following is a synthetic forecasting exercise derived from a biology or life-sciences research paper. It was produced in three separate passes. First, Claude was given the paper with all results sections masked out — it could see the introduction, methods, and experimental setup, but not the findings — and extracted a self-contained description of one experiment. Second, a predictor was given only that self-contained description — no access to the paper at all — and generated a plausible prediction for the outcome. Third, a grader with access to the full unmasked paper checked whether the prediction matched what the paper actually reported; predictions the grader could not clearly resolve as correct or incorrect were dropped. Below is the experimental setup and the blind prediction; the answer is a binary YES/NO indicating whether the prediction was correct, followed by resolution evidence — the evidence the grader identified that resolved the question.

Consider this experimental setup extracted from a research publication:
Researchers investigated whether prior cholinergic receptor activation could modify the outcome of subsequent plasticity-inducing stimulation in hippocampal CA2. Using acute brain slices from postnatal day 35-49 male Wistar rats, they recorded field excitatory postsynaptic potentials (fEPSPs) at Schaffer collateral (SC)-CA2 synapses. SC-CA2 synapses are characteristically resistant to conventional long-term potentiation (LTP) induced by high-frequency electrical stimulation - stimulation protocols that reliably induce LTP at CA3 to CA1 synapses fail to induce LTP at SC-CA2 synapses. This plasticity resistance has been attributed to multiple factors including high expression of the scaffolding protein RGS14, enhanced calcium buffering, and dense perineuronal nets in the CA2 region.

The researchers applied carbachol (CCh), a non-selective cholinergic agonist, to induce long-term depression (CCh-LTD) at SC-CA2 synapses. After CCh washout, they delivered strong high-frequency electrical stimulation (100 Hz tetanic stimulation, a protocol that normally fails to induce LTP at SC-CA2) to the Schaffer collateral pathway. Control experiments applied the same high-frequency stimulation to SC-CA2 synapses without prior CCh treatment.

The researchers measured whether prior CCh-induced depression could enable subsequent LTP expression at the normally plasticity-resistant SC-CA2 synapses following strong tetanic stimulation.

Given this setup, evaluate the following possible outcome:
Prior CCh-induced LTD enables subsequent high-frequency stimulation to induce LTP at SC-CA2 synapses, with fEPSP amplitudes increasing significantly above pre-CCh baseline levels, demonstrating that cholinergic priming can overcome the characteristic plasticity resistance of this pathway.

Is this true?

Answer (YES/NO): YES